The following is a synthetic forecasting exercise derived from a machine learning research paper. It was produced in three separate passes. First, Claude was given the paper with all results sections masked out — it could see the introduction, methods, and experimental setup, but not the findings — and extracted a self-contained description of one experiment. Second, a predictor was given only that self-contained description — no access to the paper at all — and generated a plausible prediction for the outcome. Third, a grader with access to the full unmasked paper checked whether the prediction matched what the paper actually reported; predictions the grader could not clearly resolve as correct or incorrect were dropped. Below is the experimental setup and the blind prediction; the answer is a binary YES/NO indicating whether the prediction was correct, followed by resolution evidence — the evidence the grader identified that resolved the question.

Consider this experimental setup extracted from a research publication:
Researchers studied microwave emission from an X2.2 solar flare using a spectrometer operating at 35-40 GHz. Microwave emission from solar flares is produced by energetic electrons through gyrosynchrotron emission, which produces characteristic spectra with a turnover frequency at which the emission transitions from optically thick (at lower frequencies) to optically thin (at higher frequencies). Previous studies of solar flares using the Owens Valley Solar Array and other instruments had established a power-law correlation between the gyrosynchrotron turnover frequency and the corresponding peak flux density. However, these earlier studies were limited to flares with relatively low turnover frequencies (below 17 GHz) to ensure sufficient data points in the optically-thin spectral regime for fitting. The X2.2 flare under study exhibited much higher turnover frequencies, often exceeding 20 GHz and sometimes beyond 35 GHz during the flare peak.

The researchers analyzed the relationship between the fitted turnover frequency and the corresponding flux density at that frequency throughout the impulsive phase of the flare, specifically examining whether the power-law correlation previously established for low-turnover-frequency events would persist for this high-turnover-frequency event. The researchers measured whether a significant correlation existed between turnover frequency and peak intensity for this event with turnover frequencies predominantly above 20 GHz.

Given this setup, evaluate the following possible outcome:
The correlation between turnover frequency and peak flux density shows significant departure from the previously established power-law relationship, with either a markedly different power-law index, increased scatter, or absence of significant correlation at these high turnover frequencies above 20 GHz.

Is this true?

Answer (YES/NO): NO